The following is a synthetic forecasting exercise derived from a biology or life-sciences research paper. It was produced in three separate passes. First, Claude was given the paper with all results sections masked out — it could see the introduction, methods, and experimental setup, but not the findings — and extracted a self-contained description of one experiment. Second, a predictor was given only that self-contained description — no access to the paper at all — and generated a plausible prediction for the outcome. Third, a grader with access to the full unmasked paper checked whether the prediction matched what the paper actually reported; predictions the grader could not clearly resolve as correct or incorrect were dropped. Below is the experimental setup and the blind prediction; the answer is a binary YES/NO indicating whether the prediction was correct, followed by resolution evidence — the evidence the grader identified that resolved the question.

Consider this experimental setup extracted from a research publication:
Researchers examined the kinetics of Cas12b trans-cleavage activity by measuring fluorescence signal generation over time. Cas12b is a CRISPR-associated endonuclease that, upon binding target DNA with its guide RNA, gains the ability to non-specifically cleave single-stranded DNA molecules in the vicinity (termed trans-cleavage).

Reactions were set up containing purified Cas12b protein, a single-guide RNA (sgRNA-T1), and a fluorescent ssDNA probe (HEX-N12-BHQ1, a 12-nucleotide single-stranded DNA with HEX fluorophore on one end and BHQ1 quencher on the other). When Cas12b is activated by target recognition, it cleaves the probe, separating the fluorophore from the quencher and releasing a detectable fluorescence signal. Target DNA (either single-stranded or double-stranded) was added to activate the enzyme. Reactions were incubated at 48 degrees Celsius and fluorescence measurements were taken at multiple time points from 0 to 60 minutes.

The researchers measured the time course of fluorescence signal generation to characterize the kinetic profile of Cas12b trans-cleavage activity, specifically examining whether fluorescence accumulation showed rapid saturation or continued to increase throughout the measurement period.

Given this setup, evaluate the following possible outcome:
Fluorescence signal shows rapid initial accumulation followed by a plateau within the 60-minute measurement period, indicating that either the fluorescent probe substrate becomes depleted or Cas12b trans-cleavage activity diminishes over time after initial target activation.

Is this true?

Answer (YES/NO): YES